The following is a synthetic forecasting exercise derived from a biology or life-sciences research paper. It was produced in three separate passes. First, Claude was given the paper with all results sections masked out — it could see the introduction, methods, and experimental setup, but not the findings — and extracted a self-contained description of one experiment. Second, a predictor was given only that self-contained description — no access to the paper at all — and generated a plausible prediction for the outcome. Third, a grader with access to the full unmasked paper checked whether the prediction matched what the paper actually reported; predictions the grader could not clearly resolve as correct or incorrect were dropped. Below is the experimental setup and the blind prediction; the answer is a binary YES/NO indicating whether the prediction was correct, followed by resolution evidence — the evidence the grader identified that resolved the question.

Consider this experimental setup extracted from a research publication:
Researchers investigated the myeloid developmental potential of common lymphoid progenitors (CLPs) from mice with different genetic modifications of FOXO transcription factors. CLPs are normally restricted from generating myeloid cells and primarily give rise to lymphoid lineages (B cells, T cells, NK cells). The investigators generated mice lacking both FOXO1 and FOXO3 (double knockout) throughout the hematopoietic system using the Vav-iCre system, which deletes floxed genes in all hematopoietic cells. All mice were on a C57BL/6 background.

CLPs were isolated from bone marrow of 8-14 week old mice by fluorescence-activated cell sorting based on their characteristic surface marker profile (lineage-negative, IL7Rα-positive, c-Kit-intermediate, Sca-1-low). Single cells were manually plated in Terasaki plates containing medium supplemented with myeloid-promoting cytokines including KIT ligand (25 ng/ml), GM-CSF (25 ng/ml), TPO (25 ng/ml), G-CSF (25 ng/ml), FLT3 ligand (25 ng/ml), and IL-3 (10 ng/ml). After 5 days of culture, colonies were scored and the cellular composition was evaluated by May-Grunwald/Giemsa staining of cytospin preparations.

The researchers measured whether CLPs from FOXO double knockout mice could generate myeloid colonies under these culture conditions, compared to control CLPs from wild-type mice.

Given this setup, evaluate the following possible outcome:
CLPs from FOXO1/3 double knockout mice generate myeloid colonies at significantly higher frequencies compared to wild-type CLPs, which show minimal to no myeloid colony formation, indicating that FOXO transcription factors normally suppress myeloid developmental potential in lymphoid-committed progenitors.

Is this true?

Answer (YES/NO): NO